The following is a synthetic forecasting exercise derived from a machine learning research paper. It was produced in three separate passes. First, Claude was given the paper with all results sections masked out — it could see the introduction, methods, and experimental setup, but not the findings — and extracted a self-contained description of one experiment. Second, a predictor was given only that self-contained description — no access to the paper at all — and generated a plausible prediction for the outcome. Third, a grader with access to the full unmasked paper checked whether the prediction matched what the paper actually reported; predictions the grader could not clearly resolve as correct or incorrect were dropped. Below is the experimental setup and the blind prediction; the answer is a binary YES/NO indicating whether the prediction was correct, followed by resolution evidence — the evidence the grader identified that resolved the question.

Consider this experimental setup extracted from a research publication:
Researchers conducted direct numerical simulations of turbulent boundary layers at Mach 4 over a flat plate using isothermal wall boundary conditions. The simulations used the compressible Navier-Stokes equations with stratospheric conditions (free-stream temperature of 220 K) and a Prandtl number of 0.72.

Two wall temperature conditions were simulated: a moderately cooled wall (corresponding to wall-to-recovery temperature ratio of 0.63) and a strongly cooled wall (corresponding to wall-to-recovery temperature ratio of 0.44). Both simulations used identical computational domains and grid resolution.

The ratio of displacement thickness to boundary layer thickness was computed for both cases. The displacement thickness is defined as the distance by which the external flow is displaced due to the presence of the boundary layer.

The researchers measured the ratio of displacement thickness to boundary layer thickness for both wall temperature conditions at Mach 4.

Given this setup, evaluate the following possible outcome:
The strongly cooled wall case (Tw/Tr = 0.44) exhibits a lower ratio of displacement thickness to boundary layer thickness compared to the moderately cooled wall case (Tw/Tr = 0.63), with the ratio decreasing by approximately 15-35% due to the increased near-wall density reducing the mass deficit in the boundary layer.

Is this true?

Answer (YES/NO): NO